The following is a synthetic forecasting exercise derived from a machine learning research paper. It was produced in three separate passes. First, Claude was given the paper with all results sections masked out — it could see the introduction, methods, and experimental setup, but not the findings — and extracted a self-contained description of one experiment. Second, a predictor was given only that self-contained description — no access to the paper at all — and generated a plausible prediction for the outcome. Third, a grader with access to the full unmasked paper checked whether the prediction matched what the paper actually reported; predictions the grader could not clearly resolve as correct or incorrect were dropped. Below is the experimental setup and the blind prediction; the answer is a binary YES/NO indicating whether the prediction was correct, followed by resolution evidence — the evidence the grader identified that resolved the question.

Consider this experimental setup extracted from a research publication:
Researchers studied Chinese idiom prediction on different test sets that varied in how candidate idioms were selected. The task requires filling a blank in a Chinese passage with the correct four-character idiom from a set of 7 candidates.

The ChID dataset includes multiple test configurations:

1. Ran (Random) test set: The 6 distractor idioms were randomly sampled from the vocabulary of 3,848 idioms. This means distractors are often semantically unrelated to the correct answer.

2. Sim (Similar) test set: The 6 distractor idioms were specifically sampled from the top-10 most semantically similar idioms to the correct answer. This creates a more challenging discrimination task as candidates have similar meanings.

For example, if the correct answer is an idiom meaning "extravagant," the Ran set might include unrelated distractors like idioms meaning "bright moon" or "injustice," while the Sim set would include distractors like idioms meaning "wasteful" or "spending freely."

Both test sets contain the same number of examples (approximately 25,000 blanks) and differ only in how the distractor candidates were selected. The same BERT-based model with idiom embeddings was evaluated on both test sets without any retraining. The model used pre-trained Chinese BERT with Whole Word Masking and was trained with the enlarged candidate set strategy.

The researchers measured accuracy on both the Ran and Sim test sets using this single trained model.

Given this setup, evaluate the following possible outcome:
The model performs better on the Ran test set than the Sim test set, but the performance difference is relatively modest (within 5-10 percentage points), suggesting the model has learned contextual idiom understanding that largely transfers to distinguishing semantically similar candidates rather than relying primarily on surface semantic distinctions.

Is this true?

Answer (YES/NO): NO